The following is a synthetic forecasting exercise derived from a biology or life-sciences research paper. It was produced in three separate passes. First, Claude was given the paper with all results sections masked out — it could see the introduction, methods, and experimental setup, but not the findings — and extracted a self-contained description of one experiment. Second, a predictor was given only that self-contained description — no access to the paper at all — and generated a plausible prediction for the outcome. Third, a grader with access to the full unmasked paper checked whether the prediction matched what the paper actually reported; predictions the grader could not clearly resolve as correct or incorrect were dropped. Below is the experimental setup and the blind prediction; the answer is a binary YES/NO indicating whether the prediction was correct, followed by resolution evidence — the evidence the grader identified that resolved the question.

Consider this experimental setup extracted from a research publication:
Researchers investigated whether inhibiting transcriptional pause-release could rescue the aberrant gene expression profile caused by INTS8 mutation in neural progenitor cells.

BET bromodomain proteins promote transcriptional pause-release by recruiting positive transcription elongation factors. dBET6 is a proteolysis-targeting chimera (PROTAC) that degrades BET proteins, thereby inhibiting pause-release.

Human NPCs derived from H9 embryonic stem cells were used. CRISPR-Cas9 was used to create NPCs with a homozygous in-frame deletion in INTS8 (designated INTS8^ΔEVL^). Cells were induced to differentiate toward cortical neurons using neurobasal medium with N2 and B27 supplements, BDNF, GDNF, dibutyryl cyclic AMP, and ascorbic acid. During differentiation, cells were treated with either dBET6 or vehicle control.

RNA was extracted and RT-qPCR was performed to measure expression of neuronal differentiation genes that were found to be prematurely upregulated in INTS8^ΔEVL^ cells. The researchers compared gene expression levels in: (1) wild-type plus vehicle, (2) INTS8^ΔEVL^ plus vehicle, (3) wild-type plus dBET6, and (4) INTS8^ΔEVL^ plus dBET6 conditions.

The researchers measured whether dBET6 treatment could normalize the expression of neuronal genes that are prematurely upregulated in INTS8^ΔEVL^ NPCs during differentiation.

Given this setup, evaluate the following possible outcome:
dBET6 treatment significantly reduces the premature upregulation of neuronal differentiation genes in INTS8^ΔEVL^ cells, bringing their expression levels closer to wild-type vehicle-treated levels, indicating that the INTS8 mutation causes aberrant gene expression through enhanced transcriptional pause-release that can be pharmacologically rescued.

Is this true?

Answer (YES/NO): YES